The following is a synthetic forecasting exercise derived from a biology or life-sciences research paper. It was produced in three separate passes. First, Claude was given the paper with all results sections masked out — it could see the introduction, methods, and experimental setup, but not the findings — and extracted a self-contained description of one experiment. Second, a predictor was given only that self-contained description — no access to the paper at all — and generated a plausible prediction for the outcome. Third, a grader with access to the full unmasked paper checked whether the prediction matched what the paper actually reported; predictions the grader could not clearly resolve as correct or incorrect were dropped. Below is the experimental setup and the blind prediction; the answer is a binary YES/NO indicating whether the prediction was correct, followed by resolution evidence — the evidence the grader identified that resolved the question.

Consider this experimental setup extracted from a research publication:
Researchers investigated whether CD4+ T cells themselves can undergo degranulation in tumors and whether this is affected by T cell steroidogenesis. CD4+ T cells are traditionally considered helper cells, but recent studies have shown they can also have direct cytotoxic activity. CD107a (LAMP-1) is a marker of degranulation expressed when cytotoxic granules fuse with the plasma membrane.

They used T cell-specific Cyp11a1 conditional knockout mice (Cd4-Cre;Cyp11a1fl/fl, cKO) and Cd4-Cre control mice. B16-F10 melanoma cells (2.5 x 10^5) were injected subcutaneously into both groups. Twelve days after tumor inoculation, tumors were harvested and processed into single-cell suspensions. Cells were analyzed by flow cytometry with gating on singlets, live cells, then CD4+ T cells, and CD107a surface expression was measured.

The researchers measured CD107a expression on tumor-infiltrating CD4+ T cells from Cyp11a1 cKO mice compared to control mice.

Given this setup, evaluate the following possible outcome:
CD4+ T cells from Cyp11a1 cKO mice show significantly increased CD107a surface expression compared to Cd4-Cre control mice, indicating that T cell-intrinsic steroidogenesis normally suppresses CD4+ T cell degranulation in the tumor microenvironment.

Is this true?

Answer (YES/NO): NO